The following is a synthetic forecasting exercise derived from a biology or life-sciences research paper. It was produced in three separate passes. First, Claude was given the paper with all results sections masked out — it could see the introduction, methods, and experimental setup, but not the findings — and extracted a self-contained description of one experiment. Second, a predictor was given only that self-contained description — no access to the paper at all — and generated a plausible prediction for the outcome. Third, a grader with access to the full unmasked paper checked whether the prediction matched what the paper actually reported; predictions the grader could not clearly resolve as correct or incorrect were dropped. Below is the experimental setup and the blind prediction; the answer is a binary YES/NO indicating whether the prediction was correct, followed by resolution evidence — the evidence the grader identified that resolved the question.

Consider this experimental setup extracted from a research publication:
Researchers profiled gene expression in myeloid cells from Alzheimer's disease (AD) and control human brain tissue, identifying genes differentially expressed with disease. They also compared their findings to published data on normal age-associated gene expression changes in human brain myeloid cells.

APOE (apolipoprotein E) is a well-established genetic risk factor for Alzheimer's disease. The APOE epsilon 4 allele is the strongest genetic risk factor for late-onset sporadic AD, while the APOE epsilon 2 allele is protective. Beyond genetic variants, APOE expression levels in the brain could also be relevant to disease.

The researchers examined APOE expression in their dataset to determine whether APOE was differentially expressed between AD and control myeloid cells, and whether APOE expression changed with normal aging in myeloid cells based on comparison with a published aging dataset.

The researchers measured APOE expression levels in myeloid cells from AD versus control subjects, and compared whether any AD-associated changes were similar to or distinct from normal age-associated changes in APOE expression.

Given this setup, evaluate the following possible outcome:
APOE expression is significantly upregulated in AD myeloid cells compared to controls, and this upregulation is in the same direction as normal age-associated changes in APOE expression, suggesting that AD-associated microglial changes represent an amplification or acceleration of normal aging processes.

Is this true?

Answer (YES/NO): NO